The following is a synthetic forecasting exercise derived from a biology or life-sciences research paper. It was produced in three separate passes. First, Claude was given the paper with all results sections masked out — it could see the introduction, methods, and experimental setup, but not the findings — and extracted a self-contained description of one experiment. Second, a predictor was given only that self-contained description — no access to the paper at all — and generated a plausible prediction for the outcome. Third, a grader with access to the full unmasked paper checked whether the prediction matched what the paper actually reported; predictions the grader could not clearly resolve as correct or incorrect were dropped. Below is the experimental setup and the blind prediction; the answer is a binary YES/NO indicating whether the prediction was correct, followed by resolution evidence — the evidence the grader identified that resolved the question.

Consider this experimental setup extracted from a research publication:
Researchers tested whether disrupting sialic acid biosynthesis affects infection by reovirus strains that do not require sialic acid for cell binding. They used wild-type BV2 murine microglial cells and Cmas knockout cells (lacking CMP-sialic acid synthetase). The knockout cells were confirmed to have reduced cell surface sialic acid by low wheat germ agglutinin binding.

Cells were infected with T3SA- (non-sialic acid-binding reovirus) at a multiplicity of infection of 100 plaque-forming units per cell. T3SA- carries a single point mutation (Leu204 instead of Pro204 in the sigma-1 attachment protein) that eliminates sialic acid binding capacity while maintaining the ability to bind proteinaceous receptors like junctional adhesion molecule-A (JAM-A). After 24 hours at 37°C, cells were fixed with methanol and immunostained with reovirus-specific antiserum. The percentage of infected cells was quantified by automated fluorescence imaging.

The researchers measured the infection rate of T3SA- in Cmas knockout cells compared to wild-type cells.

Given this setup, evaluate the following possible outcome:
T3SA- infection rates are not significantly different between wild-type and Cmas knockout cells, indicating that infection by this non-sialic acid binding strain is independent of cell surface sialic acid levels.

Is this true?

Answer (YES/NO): YES